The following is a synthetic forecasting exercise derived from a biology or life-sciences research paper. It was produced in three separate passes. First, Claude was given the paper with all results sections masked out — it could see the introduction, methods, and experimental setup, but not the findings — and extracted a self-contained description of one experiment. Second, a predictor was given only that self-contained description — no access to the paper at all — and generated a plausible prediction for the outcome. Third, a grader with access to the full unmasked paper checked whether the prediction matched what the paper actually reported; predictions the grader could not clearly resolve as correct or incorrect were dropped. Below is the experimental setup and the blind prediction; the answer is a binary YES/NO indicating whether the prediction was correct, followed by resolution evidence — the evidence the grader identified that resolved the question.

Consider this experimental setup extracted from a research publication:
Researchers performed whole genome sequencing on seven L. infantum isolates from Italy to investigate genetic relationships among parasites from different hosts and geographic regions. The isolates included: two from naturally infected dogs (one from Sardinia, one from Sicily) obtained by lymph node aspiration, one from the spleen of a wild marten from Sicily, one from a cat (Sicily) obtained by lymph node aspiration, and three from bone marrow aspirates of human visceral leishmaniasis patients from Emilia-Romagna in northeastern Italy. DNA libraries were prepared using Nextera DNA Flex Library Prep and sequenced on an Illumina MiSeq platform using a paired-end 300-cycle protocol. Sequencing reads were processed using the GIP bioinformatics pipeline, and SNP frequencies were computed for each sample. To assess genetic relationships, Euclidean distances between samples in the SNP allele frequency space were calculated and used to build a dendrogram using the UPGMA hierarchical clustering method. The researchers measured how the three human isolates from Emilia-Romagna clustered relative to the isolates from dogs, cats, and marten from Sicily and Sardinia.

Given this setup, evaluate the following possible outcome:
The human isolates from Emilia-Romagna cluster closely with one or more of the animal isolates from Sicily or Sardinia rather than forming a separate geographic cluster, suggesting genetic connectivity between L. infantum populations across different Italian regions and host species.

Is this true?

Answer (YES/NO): NO